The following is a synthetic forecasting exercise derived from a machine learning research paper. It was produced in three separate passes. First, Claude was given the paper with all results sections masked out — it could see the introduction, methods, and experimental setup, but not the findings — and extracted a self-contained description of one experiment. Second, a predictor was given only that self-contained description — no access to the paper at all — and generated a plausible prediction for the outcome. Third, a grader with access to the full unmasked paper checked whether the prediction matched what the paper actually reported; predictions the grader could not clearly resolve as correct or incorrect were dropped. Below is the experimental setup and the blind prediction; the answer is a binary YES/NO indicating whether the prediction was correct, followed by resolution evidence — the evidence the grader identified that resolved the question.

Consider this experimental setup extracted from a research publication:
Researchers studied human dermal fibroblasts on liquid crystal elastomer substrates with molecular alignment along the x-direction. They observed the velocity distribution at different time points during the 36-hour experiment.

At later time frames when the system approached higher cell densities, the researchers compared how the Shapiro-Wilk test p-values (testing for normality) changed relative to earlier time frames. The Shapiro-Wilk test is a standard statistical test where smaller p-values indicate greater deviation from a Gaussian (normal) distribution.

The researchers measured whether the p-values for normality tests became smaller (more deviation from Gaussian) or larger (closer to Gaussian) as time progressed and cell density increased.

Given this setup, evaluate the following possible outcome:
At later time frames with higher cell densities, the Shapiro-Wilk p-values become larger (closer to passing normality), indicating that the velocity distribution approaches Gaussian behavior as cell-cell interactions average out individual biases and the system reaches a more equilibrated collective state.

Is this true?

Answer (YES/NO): NO